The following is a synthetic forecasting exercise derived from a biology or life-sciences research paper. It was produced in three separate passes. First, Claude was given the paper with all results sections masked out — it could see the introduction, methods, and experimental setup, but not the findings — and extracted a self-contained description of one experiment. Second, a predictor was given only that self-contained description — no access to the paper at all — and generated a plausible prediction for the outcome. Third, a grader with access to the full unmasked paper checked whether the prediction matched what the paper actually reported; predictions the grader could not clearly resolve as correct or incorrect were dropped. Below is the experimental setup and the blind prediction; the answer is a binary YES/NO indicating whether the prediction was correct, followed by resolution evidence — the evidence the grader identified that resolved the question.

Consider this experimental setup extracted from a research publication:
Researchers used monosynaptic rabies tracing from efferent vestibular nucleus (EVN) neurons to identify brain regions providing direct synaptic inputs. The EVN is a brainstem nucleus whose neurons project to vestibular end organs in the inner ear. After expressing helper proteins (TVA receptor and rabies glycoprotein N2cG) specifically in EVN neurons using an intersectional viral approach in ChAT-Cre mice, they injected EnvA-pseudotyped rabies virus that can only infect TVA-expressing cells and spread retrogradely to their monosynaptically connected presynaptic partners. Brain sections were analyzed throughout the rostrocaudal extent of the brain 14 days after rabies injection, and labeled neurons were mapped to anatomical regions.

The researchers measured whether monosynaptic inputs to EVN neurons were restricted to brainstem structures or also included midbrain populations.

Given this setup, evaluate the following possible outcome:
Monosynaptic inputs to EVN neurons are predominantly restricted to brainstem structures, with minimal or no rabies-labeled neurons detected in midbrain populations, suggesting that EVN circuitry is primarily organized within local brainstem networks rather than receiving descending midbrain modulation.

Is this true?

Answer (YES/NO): NO